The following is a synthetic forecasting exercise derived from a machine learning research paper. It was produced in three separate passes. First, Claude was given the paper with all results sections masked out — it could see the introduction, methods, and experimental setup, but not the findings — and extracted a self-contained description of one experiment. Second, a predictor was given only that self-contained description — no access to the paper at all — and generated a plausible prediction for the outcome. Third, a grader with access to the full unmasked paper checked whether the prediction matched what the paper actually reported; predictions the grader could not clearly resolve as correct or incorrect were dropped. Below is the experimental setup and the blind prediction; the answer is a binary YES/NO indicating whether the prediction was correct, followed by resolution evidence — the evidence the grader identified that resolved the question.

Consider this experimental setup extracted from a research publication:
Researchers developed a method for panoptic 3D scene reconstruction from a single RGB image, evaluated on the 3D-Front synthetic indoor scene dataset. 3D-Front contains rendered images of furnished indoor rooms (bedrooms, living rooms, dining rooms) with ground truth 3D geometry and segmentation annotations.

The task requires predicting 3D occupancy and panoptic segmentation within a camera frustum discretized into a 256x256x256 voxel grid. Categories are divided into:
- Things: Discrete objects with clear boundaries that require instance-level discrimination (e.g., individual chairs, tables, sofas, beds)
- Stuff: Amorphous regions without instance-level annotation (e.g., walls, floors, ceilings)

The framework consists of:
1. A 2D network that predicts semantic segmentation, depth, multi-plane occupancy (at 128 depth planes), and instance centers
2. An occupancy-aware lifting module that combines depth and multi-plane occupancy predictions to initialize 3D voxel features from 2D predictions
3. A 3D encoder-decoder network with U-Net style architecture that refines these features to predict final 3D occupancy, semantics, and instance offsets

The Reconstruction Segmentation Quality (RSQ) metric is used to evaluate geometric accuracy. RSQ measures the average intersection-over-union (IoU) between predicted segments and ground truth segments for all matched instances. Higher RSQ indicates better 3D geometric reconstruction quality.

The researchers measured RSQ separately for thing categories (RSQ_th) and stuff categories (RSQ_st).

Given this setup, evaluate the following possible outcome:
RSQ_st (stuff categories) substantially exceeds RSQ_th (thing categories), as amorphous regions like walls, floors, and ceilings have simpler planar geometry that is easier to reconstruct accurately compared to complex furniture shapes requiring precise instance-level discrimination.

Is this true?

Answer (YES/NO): YES